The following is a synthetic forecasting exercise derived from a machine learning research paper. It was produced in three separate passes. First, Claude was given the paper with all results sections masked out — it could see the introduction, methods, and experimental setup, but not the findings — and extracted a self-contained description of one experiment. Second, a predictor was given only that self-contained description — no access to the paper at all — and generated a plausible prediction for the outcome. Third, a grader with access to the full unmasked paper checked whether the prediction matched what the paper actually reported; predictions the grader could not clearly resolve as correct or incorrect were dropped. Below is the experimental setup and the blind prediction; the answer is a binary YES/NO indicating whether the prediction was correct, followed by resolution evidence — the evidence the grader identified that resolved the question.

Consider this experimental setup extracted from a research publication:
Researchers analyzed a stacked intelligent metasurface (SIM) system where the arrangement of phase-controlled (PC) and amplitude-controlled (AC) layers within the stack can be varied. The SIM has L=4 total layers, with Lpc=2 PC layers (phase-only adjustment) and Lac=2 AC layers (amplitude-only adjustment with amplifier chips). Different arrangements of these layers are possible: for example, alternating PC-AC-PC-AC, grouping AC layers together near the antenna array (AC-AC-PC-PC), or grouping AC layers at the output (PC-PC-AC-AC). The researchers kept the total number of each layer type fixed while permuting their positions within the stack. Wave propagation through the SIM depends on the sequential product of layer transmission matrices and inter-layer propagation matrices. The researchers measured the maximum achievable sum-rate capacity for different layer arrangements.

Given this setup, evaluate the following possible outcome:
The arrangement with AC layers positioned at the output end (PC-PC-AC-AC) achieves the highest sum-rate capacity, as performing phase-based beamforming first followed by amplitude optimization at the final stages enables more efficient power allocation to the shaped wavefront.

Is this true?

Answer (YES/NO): NO